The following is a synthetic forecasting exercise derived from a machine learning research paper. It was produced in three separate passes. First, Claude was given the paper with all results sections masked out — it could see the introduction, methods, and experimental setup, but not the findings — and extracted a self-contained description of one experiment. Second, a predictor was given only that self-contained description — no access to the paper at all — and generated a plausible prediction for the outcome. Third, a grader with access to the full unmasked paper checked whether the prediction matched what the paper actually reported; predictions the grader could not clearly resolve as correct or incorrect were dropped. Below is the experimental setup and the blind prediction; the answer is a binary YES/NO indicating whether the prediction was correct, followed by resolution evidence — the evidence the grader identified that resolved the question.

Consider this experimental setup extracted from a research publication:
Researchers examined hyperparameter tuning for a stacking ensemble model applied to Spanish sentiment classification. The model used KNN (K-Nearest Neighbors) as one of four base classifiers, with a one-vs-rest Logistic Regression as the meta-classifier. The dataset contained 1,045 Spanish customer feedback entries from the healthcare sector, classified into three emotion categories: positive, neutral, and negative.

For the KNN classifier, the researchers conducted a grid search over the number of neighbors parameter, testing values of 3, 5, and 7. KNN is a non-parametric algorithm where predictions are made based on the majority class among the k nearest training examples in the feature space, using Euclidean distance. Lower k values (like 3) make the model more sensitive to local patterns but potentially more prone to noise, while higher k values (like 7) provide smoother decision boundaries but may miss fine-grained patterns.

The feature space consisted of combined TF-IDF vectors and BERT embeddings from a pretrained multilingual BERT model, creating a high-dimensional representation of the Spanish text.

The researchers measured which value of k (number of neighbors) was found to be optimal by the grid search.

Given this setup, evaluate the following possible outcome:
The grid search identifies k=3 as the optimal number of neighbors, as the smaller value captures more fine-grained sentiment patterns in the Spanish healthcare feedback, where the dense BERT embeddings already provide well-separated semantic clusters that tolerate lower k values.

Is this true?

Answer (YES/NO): YES